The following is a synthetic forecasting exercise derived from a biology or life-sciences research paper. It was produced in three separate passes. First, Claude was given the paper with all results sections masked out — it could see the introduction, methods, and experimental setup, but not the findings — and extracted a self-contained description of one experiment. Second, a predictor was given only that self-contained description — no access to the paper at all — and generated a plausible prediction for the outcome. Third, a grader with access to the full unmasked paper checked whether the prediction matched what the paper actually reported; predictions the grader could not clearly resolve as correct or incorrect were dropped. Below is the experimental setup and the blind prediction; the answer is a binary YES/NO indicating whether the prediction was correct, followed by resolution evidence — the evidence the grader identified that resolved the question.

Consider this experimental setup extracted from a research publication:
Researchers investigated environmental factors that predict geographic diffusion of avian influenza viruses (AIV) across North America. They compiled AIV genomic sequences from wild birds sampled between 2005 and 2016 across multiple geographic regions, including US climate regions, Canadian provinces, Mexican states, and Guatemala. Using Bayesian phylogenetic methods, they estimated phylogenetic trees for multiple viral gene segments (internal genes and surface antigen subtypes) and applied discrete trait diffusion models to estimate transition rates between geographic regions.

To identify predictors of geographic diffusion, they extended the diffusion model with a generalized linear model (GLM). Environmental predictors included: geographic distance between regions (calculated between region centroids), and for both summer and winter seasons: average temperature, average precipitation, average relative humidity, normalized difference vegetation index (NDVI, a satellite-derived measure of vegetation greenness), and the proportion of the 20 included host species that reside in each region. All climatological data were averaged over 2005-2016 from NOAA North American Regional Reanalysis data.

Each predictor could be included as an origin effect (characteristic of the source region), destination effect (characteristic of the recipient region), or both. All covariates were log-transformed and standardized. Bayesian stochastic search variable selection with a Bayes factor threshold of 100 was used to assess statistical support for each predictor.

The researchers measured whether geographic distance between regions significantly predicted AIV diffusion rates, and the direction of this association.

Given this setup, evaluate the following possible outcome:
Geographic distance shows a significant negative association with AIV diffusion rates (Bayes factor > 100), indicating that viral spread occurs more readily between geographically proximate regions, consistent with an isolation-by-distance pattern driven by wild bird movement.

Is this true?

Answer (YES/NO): YES